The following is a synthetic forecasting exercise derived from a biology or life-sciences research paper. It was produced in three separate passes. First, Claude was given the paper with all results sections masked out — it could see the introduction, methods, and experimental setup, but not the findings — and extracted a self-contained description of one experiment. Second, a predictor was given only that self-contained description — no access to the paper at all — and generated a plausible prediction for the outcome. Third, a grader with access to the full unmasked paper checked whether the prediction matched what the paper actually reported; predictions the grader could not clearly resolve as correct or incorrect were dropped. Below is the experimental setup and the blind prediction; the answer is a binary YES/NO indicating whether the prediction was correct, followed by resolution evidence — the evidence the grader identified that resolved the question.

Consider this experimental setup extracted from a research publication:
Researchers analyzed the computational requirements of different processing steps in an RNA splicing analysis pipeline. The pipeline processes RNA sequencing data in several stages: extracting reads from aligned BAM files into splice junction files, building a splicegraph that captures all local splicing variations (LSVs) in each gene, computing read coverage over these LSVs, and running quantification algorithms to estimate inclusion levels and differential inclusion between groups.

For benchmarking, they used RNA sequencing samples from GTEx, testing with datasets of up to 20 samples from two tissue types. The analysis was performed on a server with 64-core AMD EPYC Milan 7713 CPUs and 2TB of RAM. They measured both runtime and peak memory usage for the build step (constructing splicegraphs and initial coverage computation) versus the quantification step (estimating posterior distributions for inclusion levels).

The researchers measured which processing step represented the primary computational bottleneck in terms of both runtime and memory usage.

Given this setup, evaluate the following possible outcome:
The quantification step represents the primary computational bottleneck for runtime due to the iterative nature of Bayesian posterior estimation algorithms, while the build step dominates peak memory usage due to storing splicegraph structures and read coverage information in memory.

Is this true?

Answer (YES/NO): NO